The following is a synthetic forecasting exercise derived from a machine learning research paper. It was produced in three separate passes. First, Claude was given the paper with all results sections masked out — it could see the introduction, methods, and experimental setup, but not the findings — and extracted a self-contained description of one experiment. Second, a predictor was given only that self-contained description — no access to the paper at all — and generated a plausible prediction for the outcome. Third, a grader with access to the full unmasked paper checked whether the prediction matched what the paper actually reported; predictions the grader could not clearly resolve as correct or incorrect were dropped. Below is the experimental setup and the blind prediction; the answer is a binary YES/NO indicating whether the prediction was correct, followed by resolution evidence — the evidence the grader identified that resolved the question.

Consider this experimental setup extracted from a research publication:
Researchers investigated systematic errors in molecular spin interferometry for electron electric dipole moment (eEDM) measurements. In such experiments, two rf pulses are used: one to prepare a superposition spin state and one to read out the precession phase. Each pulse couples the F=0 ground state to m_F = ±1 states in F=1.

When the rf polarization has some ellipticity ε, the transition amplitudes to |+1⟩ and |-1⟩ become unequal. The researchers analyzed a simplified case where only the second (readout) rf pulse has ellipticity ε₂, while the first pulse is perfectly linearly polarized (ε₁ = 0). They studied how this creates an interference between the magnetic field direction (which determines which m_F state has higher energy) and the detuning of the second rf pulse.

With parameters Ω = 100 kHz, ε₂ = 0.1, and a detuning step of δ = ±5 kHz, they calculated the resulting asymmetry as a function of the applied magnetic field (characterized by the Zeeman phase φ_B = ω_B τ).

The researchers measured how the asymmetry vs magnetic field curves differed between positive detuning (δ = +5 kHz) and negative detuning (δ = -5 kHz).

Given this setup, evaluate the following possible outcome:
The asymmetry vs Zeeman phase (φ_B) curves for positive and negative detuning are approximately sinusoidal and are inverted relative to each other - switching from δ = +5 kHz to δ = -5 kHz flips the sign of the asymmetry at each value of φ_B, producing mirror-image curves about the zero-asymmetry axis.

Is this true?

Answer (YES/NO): NO